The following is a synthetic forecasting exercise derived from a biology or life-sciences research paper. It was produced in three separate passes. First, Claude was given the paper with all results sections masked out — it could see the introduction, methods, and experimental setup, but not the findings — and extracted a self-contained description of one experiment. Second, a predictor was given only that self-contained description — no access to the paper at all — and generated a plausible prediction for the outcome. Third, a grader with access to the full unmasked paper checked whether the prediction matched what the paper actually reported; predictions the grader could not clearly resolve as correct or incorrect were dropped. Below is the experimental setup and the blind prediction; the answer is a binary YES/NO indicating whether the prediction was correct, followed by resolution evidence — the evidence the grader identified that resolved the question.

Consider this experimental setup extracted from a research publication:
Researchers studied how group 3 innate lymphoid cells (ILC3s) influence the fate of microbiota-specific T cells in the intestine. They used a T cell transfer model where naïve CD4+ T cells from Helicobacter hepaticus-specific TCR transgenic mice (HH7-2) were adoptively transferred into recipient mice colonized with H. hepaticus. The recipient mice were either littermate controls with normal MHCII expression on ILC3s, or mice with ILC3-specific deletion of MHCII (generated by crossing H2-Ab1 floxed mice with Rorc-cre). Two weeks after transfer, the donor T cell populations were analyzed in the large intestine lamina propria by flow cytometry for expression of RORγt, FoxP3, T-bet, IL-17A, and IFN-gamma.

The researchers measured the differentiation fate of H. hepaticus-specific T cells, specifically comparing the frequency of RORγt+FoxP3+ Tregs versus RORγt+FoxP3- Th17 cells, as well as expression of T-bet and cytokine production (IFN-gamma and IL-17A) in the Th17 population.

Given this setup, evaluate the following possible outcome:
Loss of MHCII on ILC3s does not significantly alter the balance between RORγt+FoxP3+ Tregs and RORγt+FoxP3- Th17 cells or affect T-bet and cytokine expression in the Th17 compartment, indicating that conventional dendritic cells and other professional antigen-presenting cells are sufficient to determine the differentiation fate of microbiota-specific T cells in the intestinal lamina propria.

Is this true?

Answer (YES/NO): NO